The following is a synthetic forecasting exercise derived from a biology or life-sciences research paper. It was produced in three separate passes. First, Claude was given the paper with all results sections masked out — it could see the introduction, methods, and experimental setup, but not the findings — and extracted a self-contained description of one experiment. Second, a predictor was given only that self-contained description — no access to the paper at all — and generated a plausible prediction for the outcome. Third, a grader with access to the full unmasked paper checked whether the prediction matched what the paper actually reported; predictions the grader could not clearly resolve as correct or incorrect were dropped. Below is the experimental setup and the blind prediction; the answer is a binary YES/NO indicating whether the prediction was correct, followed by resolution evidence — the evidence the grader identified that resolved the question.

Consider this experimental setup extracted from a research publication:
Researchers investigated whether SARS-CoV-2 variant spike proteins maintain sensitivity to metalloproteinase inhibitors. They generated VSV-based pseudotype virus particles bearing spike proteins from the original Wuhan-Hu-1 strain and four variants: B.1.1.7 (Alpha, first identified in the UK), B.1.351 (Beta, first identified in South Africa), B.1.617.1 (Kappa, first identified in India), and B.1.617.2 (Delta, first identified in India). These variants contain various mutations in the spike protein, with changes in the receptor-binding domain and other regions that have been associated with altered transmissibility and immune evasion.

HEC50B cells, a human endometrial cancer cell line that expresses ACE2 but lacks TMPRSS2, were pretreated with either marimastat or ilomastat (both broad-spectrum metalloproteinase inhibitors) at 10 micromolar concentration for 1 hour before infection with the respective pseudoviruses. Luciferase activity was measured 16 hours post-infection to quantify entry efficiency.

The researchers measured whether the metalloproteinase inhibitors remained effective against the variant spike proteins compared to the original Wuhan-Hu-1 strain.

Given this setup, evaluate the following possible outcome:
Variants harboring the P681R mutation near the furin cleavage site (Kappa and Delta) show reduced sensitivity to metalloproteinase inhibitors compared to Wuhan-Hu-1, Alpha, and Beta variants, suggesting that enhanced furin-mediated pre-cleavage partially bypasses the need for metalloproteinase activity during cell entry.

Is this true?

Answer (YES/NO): NO